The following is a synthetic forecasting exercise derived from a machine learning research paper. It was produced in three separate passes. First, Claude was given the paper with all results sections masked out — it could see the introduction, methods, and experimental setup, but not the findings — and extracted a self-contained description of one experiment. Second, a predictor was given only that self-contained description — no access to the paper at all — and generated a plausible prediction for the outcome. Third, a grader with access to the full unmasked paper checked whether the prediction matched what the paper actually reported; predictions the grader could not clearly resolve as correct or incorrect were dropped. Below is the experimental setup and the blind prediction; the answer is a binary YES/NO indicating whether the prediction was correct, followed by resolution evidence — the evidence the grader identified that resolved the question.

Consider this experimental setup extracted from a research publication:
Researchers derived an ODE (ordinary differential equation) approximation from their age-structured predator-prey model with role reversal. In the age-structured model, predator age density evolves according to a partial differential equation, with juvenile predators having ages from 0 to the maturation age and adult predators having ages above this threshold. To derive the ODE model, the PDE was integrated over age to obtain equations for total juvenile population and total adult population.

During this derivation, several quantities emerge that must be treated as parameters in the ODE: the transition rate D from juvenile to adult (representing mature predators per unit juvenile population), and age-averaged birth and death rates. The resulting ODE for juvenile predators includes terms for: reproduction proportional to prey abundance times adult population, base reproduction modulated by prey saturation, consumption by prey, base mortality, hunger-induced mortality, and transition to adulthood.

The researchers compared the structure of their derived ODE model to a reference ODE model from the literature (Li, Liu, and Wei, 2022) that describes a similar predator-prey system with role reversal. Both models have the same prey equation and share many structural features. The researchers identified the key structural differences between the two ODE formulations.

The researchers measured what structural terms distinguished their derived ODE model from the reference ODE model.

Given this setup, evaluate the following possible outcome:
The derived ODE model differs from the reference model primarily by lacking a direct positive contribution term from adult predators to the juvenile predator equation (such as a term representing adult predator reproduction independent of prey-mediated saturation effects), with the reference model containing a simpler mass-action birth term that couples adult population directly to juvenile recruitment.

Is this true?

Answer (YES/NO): NO